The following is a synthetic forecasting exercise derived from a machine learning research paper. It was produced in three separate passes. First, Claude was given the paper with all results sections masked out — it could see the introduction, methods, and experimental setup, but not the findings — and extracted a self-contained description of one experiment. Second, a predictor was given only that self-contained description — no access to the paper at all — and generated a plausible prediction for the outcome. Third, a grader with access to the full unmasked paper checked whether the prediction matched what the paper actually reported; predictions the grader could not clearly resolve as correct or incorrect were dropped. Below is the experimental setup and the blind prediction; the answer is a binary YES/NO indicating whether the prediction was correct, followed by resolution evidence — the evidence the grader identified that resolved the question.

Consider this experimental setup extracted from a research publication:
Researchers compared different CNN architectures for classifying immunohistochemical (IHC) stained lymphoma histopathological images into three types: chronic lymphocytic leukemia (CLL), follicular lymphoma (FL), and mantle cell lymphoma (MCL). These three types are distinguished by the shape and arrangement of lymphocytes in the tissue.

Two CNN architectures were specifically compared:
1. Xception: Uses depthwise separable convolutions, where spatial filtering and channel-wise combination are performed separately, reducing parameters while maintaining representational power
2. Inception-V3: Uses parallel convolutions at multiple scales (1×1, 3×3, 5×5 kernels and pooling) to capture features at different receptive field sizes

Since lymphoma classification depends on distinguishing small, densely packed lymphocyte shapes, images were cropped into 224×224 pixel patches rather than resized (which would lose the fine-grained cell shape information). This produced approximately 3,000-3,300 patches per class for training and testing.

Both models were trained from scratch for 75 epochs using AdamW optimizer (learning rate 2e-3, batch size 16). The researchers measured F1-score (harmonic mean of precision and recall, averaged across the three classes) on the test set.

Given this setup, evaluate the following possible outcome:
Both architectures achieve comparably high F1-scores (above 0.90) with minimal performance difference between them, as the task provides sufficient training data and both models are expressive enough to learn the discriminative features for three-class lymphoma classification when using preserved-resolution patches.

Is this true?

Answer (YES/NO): NO